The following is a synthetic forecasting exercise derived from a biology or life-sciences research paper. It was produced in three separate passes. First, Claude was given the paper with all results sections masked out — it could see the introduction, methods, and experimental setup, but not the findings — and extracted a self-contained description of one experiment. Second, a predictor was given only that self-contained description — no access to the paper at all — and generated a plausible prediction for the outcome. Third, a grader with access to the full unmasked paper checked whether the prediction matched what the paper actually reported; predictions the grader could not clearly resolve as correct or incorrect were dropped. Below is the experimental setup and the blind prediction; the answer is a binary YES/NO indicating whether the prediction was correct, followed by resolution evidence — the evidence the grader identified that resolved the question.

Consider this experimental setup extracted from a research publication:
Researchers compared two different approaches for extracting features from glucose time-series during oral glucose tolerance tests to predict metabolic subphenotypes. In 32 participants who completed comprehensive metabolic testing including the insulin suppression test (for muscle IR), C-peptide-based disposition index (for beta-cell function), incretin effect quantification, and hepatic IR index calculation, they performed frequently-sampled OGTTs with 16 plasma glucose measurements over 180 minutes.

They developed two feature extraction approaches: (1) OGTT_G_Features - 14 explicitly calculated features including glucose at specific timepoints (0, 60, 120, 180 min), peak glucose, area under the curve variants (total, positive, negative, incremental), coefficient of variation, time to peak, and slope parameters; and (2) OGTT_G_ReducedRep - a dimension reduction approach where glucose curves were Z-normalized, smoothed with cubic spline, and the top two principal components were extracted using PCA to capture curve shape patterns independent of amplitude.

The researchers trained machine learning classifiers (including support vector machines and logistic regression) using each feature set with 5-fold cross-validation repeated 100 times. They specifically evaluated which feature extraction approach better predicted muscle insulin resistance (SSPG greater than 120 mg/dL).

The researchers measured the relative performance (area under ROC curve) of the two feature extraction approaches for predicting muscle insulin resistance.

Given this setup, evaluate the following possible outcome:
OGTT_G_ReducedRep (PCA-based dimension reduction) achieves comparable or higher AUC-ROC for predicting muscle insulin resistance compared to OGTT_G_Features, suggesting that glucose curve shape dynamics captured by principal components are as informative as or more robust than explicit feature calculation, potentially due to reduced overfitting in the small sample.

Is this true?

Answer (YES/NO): YES